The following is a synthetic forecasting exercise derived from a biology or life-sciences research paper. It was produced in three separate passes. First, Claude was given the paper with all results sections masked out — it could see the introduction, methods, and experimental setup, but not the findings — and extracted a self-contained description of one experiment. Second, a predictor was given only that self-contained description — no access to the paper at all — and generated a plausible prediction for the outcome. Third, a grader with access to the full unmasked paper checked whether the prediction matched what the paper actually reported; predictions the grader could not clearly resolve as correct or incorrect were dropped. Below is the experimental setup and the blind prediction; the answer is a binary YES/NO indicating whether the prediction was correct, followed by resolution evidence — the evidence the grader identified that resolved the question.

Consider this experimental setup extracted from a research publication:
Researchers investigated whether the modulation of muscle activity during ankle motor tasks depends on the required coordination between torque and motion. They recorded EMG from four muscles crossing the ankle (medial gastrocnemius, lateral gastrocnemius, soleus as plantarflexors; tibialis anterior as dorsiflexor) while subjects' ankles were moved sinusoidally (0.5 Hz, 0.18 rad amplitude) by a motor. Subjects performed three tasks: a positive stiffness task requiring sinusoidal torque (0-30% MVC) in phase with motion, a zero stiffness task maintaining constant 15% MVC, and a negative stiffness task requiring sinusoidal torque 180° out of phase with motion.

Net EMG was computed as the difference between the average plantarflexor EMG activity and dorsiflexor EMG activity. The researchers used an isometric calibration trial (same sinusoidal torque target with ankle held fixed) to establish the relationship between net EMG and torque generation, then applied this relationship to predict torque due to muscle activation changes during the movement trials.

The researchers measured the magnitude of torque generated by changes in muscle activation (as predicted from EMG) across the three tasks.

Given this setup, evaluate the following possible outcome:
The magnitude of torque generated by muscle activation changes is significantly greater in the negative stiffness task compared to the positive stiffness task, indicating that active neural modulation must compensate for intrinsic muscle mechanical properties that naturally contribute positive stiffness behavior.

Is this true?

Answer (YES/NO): YES